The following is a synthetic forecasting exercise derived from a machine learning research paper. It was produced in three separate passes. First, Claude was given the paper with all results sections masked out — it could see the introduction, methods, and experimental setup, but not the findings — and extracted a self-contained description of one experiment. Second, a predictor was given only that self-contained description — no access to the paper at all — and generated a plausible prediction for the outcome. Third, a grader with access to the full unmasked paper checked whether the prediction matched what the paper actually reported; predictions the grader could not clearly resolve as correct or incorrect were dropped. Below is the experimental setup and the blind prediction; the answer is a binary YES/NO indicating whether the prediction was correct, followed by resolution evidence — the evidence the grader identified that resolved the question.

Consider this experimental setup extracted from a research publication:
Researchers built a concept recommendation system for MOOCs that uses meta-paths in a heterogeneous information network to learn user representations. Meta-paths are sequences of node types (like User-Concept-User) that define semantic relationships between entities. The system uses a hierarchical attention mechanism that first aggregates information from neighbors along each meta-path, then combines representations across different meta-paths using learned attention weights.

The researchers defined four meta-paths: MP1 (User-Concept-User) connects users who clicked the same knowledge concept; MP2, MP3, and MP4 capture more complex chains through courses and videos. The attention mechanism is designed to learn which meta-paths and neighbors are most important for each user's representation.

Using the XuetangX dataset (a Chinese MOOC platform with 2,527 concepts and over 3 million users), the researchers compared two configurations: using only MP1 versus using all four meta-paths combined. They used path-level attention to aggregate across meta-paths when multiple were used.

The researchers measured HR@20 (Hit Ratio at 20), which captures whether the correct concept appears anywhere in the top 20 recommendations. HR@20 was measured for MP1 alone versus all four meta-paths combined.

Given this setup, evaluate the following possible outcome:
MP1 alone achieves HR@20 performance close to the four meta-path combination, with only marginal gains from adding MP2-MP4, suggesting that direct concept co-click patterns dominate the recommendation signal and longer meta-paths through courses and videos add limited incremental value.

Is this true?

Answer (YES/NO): NO